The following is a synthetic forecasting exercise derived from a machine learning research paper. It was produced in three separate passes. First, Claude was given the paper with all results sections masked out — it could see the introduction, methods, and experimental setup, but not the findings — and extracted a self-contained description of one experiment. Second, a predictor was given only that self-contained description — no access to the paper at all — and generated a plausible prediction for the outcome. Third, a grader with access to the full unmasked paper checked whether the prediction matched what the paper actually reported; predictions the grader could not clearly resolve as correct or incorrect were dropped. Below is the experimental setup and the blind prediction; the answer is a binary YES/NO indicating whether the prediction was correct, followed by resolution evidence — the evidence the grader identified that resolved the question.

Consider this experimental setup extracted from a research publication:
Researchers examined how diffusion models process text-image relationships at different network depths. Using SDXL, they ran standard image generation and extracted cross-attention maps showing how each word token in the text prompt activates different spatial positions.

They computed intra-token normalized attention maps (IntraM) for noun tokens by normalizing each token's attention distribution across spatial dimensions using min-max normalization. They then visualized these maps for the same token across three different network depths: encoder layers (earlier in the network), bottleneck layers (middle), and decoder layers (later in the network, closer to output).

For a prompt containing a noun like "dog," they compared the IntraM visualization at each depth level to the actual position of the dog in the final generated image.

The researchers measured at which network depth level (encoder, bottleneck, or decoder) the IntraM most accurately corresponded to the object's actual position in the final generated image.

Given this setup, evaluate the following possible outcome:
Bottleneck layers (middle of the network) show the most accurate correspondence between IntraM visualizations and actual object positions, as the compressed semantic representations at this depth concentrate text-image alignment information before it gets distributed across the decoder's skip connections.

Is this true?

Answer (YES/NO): NO